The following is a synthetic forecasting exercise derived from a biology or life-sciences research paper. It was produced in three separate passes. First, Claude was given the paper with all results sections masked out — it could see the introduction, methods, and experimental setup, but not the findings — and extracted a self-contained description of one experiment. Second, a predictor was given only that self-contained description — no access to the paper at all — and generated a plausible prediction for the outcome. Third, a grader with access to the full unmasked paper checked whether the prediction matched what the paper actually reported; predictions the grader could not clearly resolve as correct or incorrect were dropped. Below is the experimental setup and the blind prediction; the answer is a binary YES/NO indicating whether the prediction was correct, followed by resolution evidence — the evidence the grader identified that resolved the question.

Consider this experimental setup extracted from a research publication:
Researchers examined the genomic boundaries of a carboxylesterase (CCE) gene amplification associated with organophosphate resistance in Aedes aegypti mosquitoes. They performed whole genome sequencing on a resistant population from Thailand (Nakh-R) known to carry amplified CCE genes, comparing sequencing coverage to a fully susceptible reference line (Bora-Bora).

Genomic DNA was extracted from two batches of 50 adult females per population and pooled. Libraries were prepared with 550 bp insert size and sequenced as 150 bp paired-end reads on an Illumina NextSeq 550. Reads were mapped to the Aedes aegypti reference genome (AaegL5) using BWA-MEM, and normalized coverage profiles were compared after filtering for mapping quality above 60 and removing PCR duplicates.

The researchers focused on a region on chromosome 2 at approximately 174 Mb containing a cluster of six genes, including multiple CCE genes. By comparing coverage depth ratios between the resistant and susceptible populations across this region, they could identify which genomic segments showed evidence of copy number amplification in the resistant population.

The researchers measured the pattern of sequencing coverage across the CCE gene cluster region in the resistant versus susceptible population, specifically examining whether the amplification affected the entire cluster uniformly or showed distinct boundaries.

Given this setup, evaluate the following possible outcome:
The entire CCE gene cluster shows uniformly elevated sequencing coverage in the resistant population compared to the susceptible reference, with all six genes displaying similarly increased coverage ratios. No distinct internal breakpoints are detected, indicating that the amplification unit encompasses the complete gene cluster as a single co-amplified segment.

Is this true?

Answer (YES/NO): NO